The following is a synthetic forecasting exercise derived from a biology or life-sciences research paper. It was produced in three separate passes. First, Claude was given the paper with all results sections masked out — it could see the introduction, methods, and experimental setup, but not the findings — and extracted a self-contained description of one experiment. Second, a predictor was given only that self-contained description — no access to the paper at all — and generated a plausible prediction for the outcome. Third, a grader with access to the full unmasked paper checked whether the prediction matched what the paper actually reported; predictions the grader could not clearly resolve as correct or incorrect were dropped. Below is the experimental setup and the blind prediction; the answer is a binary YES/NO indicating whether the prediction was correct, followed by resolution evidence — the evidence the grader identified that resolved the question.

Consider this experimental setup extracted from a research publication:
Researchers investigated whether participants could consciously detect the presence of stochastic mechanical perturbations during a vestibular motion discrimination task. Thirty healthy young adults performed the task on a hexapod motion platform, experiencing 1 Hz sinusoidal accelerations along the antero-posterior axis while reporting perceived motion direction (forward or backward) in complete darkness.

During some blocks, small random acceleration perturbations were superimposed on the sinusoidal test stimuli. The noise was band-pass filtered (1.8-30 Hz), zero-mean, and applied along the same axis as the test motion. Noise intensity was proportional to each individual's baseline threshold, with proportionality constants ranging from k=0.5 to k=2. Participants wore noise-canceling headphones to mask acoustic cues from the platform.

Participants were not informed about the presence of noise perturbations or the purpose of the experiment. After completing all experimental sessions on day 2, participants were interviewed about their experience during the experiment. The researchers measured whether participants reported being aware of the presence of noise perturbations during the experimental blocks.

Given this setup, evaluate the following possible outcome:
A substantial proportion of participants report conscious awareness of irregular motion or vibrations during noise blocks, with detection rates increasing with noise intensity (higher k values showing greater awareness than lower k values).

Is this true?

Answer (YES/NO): NO